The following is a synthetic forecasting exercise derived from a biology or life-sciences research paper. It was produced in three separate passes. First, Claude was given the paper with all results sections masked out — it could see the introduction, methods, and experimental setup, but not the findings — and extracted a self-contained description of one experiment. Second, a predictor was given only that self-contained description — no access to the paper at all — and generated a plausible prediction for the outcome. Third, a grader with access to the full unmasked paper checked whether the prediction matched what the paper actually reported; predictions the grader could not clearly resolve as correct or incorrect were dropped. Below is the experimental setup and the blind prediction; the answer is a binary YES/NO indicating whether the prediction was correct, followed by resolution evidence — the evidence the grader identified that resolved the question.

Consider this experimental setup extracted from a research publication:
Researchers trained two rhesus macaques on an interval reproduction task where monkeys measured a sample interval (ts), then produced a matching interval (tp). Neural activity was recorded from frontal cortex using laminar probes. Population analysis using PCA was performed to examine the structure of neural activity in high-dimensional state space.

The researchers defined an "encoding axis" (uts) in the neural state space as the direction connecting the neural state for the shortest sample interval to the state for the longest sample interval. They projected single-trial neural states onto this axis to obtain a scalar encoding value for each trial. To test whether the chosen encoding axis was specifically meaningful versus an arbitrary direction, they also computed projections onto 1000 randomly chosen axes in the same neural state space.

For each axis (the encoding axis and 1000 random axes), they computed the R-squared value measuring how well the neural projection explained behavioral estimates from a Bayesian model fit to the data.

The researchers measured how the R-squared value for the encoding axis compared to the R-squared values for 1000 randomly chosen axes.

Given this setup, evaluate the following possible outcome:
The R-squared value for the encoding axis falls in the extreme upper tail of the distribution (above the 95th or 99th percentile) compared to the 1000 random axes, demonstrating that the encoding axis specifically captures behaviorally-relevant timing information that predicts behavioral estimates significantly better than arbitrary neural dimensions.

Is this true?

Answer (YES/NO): YES